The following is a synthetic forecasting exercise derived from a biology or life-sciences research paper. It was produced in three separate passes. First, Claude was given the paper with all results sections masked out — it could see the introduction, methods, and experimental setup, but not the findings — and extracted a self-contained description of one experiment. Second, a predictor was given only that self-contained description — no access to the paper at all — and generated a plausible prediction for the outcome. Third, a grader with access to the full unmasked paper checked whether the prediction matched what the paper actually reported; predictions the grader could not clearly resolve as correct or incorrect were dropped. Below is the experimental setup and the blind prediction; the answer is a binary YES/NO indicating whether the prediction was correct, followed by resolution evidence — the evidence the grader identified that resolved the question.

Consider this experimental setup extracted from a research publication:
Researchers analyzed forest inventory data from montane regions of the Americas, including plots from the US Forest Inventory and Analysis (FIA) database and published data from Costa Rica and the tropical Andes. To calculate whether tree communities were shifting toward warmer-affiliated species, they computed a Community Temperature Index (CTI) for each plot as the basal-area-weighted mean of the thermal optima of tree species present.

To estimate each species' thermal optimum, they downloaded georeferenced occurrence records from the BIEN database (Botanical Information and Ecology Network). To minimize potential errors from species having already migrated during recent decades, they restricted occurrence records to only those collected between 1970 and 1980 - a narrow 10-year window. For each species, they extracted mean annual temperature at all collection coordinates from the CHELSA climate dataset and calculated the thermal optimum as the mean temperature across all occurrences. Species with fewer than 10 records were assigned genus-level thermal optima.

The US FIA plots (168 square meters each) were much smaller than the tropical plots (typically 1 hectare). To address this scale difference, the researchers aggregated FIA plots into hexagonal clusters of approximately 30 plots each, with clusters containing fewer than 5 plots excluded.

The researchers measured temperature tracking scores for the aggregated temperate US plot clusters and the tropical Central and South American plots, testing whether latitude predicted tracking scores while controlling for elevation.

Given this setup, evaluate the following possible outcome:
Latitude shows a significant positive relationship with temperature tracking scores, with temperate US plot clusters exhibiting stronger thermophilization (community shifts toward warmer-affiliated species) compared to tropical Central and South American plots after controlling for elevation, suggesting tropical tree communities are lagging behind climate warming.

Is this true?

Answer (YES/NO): NO